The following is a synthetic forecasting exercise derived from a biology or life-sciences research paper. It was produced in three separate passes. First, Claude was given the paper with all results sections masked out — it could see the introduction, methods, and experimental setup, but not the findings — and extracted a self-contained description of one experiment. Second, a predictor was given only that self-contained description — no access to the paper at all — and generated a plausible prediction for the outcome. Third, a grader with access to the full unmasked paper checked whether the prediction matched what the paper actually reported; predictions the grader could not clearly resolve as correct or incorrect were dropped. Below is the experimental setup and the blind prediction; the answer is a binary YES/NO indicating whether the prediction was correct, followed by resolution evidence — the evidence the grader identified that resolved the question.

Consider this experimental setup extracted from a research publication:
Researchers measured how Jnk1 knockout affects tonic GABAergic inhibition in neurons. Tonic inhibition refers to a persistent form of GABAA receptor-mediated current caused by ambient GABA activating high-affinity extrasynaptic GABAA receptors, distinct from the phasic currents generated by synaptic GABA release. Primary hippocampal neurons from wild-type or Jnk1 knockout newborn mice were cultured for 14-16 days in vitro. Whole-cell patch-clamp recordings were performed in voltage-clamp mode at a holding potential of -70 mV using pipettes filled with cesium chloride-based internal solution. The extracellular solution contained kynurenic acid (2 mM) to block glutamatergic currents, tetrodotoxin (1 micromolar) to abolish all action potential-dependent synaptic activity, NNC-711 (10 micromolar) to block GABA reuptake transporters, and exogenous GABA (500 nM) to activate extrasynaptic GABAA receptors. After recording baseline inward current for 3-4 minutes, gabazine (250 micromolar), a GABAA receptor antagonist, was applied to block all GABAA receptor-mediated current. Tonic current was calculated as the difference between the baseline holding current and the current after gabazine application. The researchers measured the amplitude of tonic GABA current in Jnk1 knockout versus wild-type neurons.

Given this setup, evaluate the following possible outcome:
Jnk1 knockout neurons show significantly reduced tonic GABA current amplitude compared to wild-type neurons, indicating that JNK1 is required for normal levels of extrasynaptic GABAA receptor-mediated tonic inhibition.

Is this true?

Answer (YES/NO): NO